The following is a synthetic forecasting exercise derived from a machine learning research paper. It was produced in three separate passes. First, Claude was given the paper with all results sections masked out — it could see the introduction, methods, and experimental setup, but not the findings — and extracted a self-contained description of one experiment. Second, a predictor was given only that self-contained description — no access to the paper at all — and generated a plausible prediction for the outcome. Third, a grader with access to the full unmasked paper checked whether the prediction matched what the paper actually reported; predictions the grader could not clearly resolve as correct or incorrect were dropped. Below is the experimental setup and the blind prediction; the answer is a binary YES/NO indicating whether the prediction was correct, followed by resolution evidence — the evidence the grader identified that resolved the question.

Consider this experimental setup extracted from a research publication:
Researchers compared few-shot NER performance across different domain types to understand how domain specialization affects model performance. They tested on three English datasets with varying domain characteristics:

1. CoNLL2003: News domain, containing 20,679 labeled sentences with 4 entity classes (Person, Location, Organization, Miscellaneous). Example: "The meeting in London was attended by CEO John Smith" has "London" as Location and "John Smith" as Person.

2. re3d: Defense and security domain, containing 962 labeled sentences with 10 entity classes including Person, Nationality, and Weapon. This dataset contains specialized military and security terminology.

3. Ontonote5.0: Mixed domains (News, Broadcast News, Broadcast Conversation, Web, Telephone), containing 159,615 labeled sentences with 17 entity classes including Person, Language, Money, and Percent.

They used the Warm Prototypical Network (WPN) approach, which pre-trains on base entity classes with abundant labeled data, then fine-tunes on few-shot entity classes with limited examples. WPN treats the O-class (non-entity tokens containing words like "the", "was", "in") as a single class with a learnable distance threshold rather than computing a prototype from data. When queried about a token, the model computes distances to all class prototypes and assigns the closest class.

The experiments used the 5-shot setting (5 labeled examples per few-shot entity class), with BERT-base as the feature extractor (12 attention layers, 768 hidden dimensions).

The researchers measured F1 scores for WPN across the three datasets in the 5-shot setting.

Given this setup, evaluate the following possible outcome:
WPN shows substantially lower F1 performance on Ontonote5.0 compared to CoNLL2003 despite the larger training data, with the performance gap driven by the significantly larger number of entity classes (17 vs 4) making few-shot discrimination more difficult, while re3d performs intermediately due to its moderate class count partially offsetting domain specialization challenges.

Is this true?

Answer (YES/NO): NO